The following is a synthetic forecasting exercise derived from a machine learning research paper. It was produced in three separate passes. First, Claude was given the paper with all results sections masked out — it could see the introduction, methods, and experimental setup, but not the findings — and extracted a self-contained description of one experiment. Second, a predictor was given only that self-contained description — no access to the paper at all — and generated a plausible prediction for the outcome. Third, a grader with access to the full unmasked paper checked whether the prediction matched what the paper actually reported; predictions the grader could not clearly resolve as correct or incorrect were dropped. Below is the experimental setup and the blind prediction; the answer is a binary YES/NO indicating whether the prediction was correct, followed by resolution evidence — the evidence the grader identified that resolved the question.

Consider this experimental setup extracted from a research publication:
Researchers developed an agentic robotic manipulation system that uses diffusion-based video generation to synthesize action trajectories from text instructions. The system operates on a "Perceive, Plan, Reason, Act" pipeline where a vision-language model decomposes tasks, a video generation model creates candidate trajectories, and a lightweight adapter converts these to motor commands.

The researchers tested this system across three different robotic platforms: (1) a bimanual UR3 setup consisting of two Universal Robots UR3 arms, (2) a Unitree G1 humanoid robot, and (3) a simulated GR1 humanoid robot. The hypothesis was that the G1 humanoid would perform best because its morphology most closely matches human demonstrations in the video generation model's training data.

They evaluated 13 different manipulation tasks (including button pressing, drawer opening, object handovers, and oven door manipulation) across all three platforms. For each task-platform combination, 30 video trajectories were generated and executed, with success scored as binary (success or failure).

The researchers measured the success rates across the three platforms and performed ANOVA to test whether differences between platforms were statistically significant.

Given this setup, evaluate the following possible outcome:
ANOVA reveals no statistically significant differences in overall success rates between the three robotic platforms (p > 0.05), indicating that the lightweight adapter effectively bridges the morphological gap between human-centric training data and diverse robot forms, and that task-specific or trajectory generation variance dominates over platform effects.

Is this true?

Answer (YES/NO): YES